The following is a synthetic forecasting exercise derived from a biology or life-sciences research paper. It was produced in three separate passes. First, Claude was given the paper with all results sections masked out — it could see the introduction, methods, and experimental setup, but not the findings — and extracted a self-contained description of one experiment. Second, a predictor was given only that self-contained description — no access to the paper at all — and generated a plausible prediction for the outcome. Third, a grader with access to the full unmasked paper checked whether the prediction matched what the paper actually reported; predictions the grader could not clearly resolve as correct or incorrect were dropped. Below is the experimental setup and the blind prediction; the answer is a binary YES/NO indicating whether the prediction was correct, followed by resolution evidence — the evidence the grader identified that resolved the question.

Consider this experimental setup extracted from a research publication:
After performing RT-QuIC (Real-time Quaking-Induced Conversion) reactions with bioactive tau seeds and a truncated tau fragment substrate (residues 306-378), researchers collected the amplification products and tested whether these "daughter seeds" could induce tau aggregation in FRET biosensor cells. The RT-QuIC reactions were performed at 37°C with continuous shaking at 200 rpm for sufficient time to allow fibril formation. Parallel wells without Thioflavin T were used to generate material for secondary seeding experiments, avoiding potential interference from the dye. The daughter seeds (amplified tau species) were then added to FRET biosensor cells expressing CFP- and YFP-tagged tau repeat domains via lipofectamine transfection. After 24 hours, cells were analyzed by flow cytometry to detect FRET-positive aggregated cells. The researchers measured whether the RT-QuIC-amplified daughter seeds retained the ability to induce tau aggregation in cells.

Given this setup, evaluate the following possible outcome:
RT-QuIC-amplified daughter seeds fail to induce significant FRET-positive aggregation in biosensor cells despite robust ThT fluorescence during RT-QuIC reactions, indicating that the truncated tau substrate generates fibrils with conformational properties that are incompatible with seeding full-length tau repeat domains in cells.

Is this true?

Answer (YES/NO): NO